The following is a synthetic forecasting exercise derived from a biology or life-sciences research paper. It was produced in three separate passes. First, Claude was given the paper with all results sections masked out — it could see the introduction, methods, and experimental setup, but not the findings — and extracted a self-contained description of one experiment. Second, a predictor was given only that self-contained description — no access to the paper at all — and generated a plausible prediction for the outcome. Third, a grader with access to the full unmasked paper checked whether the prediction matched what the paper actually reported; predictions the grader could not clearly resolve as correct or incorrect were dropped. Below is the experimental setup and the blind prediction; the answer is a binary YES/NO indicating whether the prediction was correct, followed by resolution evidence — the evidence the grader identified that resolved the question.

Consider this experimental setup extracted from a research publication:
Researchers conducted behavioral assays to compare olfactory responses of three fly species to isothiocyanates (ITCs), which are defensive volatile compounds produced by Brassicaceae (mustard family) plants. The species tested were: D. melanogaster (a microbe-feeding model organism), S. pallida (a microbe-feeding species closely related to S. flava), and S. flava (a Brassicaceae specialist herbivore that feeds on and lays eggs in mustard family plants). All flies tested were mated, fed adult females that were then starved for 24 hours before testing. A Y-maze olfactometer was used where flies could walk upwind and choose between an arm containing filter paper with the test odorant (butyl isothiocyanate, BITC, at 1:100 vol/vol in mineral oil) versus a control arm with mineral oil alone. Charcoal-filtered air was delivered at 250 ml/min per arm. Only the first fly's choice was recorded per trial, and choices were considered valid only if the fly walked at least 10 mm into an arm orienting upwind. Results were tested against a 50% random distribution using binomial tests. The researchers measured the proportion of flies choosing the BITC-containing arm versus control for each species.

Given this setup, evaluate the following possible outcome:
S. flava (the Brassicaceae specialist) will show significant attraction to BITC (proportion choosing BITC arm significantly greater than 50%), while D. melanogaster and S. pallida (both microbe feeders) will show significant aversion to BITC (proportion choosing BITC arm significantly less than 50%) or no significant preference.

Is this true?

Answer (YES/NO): YES